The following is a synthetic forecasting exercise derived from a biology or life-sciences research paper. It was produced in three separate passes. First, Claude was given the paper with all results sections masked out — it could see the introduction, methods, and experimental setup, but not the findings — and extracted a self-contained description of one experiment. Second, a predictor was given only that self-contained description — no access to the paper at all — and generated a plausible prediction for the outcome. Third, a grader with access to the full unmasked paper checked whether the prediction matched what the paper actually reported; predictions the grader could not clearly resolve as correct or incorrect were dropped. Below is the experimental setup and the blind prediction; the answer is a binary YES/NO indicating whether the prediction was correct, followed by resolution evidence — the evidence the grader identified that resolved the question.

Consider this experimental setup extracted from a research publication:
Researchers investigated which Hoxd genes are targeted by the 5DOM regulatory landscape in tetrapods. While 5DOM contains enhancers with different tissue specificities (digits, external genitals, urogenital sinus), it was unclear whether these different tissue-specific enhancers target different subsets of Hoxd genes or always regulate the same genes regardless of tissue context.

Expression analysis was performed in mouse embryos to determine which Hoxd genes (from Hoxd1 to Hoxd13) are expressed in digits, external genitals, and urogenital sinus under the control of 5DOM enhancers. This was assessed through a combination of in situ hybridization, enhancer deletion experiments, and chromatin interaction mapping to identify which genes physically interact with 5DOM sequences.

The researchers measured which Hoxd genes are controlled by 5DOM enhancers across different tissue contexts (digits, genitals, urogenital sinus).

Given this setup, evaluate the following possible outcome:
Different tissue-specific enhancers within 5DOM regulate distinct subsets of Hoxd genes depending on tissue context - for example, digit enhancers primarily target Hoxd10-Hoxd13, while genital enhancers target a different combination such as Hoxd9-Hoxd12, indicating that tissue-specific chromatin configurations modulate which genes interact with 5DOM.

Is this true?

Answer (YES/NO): NO